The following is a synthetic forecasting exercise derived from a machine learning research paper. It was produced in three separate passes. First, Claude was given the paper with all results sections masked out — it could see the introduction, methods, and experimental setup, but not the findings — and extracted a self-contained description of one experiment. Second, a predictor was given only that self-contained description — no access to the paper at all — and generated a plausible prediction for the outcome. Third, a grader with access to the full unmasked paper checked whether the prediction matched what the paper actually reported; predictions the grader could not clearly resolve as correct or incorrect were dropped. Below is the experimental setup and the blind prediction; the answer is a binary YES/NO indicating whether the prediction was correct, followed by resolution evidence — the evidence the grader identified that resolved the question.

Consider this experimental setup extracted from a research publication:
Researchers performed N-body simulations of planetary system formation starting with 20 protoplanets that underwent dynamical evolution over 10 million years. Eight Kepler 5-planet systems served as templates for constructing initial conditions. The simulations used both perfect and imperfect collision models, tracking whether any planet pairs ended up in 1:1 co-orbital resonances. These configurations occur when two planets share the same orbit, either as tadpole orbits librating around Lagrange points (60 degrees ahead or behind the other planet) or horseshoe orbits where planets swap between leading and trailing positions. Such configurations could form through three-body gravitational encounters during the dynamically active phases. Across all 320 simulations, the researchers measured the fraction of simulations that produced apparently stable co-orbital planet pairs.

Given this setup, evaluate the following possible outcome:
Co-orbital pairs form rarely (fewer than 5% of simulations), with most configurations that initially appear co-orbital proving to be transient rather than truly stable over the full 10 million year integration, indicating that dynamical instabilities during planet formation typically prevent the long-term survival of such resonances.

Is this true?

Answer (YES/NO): NO